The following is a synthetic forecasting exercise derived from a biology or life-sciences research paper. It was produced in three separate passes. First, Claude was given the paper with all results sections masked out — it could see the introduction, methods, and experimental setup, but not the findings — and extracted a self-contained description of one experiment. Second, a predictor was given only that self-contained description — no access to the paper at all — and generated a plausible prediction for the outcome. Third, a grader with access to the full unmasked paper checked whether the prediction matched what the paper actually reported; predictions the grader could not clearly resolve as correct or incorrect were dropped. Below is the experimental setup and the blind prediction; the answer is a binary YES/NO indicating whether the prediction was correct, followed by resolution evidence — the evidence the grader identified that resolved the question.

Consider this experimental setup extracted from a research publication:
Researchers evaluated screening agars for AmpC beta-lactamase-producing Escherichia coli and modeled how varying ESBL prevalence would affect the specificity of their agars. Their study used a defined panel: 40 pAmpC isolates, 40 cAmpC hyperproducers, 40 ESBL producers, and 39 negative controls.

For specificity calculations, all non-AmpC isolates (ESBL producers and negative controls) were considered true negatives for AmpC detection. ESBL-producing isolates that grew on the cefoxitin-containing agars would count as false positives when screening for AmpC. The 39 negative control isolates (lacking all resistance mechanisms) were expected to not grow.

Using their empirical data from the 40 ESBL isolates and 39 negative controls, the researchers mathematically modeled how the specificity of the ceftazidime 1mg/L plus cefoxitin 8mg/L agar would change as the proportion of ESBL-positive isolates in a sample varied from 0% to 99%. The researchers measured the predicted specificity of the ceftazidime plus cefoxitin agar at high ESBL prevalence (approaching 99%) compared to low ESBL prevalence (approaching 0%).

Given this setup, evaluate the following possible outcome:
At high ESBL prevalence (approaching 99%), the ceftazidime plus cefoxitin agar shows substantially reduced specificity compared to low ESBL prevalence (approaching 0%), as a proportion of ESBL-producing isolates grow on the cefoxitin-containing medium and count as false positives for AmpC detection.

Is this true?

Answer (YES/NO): YES